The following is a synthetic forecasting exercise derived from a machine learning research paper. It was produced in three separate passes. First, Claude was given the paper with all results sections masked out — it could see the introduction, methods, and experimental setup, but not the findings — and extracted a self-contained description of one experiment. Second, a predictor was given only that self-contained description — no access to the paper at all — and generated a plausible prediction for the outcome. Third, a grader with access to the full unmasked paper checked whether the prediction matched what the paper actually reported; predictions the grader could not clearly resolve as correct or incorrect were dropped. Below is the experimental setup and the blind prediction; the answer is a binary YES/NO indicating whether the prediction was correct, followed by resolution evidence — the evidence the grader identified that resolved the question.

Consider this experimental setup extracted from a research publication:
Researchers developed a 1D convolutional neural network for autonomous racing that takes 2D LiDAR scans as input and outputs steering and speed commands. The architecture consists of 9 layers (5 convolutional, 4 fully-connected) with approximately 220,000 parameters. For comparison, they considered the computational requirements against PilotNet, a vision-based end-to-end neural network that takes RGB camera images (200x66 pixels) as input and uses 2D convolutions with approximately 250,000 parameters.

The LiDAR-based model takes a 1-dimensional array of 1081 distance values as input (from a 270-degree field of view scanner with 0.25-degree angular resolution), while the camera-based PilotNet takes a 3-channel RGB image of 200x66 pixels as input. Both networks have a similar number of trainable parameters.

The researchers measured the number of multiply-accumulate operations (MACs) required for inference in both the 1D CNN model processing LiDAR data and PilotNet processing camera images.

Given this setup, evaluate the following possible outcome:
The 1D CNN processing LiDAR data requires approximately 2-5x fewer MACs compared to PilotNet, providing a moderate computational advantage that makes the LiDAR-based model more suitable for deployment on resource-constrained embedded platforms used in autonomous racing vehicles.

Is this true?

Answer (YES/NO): NO